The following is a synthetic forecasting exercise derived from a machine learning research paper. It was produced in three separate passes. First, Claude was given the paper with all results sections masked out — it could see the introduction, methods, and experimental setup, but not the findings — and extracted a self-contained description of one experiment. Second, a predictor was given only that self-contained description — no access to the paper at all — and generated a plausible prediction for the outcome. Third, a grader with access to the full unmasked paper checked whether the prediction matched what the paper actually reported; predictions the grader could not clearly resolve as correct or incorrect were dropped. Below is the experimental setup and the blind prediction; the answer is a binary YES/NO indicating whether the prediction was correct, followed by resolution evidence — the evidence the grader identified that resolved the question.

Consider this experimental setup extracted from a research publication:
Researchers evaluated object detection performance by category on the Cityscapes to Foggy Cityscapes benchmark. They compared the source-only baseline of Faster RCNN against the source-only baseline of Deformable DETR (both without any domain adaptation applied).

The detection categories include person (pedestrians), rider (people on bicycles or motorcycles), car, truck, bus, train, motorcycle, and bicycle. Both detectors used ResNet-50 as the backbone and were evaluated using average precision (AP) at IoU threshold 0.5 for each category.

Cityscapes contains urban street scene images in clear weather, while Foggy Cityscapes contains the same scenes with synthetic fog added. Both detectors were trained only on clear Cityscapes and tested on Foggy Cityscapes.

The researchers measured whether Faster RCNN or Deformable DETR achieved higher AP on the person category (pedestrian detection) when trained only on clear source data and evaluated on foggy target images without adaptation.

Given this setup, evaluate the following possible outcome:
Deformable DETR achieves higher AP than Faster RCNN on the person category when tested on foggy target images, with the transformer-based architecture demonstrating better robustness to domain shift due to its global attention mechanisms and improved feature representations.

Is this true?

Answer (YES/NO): YES